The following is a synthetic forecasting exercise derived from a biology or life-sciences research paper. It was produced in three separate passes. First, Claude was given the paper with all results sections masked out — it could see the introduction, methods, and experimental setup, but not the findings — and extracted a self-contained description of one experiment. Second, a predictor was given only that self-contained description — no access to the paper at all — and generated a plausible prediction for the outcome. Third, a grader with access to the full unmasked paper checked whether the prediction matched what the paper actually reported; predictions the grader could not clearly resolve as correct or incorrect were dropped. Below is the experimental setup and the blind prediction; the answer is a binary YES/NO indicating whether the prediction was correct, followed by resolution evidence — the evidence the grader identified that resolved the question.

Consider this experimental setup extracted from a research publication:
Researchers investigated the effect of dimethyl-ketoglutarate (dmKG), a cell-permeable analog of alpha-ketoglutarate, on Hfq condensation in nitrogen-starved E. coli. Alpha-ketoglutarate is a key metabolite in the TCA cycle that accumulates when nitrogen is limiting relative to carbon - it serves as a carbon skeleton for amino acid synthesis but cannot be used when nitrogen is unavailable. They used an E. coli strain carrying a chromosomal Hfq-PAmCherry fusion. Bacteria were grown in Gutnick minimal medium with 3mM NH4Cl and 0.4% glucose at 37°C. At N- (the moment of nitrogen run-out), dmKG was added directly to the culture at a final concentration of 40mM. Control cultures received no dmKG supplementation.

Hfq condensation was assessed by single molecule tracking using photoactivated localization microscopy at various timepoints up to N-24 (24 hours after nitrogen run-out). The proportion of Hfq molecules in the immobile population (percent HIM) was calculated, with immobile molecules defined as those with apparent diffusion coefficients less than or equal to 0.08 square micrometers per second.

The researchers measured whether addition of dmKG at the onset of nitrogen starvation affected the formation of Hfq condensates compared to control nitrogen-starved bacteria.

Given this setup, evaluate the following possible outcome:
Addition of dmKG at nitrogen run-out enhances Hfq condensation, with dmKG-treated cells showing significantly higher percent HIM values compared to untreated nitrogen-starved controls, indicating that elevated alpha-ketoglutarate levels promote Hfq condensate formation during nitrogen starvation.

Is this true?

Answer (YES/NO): YES